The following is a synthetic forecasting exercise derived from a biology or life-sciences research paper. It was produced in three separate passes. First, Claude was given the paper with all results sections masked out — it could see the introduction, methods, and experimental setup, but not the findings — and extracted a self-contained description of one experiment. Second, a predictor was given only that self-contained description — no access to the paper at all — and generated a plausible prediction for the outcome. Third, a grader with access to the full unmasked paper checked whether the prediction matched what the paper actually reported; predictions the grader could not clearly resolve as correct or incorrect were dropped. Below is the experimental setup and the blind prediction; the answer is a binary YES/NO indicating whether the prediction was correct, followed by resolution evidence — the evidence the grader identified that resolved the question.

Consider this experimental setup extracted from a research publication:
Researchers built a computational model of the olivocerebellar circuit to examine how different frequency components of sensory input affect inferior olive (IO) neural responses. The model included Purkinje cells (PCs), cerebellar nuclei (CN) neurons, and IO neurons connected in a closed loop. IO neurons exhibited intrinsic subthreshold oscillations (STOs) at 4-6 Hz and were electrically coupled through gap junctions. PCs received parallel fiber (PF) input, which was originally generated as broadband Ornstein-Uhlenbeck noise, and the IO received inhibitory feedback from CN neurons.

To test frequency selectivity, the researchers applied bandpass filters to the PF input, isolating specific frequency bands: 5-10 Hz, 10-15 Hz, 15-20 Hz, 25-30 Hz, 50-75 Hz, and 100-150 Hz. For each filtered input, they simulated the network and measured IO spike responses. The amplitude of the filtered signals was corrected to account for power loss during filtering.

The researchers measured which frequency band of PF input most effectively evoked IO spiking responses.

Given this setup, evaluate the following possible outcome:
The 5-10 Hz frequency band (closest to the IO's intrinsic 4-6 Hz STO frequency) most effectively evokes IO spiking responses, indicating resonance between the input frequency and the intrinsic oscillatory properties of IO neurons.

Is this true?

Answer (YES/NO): YES